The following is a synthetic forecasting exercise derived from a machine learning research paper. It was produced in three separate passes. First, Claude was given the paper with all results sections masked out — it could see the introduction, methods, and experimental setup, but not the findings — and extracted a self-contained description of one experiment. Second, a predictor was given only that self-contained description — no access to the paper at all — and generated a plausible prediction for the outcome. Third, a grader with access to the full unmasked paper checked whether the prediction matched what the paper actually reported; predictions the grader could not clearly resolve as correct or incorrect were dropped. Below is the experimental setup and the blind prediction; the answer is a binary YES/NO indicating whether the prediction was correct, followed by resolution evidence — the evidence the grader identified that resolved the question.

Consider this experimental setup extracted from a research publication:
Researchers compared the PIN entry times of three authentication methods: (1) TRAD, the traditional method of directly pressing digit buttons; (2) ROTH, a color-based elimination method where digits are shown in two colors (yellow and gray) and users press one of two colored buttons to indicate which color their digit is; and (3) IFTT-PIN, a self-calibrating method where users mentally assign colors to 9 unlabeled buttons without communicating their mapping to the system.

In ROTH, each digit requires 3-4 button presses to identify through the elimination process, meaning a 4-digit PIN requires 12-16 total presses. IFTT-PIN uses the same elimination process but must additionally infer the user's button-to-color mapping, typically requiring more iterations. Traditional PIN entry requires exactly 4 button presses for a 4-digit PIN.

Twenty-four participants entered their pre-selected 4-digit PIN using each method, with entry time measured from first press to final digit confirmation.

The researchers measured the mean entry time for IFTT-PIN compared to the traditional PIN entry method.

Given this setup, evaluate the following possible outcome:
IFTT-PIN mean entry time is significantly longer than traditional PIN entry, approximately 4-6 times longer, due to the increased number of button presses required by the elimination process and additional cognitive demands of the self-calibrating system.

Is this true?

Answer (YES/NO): NO